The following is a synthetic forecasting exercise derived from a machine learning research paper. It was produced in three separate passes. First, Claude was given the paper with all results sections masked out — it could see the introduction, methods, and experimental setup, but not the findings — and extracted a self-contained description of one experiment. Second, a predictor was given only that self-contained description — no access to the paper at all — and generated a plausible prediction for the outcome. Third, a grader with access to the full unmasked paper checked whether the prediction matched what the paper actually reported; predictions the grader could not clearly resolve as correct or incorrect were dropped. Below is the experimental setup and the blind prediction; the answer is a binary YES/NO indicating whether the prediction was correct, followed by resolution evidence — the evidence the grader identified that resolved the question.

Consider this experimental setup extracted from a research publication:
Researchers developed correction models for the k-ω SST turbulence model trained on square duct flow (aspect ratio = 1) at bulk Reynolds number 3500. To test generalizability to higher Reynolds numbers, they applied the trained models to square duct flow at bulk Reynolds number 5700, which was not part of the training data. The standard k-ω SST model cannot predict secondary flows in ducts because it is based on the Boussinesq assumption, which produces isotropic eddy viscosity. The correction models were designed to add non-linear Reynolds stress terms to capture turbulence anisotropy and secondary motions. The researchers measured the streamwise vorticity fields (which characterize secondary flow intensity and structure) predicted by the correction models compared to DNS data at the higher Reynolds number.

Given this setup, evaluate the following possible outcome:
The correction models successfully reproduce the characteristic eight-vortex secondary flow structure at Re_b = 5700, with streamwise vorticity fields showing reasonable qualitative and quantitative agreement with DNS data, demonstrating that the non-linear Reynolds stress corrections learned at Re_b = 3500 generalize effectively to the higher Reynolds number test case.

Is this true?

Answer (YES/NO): NO